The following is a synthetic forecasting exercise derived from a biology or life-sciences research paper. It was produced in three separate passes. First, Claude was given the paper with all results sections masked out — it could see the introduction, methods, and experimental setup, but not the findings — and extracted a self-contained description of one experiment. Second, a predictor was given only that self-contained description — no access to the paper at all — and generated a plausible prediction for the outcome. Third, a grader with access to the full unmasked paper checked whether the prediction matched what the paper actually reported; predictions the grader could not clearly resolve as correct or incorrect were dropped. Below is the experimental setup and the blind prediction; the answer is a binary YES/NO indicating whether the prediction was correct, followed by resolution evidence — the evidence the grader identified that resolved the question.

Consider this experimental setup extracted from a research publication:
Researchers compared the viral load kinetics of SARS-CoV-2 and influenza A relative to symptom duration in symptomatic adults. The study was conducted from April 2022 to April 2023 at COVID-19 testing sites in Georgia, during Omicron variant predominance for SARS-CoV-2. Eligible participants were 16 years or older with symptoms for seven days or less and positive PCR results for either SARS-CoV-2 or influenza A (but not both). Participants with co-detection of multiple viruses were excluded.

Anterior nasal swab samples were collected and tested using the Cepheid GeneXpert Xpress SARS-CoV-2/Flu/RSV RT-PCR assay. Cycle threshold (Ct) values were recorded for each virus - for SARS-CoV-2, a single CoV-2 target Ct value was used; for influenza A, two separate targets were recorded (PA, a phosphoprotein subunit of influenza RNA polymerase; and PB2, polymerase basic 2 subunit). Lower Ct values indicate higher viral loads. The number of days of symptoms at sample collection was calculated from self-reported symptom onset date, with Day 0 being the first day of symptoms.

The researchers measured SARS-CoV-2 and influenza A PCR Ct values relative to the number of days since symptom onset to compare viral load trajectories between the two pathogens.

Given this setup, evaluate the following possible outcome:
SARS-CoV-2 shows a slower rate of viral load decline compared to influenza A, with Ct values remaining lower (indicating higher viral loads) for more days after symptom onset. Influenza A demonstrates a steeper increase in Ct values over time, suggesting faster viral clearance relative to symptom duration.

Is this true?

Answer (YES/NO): NO